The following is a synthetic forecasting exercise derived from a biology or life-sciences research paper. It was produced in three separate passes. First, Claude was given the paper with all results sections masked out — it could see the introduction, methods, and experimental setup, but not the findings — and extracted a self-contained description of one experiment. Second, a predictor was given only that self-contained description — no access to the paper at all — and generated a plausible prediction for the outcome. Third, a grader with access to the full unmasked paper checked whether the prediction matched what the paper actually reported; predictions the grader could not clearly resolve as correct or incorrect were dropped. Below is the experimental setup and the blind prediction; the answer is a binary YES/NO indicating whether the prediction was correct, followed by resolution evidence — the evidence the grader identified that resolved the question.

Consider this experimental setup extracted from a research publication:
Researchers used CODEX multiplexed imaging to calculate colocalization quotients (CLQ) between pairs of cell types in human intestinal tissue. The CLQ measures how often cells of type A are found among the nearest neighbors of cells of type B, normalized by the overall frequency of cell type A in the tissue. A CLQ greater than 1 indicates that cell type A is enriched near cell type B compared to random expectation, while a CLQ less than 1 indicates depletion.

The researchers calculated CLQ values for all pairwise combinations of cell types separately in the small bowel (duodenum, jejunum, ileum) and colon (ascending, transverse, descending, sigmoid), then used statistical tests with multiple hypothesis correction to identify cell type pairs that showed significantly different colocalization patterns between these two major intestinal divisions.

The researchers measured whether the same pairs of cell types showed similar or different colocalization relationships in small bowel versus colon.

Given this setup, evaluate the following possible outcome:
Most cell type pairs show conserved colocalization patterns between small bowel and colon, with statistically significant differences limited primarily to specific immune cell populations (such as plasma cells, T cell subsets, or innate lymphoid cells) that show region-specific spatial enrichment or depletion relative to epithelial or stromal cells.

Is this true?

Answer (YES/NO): NO